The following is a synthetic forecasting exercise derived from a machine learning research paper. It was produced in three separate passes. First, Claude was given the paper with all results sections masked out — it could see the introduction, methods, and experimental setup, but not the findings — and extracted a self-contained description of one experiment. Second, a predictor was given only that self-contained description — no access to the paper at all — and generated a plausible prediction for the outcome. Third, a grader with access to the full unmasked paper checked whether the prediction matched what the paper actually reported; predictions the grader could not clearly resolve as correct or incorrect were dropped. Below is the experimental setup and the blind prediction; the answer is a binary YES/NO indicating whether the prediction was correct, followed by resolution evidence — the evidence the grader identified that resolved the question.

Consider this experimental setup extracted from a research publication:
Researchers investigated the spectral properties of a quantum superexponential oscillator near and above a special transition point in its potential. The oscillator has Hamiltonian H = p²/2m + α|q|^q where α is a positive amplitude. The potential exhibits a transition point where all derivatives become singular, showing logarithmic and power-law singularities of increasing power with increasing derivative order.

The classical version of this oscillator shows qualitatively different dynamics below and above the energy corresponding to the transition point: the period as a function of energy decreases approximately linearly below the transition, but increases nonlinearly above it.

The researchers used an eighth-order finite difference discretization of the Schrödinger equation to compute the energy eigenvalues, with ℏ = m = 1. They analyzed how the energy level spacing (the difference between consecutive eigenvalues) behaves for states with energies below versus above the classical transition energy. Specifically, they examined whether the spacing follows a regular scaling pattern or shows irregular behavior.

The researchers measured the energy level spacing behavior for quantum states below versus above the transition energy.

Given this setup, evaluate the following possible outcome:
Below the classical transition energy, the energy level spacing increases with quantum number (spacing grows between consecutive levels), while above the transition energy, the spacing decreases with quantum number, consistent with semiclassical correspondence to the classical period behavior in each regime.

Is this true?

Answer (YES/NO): YES